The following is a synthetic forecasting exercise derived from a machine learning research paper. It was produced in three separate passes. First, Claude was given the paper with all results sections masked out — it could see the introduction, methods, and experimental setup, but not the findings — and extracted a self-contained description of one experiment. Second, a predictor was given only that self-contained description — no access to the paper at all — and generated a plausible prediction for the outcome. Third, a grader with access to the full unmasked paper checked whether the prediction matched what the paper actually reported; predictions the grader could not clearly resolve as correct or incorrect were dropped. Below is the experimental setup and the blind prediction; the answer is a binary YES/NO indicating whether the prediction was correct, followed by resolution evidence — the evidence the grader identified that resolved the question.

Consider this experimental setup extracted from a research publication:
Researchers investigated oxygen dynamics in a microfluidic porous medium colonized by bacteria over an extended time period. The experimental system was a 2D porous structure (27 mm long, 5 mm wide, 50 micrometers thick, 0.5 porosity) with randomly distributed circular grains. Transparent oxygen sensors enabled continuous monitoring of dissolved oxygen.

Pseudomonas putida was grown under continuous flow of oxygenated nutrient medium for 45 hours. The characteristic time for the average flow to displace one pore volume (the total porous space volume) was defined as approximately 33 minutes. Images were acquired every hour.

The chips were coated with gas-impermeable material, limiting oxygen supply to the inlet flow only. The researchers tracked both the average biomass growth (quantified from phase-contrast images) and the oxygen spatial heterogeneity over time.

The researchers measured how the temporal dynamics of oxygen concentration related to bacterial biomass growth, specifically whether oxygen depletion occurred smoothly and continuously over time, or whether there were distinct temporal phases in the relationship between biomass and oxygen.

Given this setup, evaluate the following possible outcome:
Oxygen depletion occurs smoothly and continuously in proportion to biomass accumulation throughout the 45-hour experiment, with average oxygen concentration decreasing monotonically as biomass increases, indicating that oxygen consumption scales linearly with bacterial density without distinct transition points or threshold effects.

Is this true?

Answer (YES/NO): NO